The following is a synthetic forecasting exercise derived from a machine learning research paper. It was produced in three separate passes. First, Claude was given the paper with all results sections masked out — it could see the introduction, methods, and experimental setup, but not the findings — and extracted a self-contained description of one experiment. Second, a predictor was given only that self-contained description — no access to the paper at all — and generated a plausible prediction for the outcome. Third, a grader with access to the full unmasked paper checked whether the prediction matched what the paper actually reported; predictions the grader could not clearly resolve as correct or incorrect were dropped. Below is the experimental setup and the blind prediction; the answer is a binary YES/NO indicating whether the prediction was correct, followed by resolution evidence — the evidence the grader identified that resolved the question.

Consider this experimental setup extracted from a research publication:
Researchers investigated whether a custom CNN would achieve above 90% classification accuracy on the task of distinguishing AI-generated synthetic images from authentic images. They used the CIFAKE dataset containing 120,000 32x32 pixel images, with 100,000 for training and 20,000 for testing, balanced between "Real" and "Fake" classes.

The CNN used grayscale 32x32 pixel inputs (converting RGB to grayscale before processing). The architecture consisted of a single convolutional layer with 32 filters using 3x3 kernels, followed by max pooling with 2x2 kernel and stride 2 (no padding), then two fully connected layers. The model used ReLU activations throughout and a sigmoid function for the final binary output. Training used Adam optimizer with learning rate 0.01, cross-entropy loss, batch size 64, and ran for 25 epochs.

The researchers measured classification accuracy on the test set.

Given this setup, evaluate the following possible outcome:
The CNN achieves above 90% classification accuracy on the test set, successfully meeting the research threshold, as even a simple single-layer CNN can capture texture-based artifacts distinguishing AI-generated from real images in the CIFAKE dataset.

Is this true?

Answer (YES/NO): NO